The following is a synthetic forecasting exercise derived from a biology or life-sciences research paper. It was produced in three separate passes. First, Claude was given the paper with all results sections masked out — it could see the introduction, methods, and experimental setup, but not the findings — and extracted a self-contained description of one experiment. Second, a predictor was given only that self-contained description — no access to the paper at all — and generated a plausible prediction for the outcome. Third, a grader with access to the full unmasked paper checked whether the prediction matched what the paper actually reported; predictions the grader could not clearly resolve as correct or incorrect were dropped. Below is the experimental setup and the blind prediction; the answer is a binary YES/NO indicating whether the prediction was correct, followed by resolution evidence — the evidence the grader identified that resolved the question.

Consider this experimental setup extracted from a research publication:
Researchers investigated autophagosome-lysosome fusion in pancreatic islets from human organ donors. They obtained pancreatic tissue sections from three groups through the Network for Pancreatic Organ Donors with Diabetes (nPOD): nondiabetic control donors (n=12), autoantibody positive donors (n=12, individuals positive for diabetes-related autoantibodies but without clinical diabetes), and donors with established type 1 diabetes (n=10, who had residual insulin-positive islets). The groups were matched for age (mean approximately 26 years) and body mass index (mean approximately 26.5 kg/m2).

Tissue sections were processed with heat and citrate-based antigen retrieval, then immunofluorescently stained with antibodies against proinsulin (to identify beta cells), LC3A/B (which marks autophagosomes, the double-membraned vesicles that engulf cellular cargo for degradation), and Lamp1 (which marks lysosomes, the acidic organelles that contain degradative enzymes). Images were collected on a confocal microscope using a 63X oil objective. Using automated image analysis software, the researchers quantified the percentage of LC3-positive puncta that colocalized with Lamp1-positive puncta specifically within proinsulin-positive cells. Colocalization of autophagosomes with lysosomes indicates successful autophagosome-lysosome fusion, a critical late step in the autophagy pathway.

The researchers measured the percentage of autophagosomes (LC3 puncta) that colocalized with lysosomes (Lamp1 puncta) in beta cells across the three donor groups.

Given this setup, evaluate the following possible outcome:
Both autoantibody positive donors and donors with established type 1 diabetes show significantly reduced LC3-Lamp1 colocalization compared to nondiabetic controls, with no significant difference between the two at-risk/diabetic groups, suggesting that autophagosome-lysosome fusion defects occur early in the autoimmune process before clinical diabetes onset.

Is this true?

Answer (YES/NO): NO